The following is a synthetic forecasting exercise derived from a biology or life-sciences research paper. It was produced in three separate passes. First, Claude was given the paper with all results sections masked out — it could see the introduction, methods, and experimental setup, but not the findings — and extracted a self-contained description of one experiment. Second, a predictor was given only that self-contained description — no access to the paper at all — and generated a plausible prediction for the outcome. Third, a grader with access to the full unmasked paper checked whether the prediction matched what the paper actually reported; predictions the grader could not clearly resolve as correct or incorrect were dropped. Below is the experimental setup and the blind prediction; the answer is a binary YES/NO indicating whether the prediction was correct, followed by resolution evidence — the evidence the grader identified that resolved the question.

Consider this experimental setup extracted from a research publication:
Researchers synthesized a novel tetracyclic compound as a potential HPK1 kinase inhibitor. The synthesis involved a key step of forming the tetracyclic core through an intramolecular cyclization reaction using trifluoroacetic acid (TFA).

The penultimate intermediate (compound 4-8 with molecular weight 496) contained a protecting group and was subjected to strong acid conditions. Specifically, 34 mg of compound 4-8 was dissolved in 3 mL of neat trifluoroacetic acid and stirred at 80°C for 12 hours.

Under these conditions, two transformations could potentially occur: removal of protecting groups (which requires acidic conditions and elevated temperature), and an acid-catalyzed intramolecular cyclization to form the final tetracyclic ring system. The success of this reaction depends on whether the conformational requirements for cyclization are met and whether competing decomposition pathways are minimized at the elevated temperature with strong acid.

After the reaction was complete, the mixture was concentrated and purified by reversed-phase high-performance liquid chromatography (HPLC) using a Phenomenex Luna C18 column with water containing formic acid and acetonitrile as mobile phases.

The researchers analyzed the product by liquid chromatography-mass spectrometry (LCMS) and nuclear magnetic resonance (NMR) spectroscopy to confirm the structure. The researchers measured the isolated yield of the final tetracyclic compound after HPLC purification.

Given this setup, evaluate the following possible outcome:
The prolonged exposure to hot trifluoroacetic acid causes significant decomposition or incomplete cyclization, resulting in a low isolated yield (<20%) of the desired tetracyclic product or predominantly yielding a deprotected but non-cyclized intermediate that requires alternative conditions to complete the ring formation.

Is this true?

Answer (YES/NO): YES